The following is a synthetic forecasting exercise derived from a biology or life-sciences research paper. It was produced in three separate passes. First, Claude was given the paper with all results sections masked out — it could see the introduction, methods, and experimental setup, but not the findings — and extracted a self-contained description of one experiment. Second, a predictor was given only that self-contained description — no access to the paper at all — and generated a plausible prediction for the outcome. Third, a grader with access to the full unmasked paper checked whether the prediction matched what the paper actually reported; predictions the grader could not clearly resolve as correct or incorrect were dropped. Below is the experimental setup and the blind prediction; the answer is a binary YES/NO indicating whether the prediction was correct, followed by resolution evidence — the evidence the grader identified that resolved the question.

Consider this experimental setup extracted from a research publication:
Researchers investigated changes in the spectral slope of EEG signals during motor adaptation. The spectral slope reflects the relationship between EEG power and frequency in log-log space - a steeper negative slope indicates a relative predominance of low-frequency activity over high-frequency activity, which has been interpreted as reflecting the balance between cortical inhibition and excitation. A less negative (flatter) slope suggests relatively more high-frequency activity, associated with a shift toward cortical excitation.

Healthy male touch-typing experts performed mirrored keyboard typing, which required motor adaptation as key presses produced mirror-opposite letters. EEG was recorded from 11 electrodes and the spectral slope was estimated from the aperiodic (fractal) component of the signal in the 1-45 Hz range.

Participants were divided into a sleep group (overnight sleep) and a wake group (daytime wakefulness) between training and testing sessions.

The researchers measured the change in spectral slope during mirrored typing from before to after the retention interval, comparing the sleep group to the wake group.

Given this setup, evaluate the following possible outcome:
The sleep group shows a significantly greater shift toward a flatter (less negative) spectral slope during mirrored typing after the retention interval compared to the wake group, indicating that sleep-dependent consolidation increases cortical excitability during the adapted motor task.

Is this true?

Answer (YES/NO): NO